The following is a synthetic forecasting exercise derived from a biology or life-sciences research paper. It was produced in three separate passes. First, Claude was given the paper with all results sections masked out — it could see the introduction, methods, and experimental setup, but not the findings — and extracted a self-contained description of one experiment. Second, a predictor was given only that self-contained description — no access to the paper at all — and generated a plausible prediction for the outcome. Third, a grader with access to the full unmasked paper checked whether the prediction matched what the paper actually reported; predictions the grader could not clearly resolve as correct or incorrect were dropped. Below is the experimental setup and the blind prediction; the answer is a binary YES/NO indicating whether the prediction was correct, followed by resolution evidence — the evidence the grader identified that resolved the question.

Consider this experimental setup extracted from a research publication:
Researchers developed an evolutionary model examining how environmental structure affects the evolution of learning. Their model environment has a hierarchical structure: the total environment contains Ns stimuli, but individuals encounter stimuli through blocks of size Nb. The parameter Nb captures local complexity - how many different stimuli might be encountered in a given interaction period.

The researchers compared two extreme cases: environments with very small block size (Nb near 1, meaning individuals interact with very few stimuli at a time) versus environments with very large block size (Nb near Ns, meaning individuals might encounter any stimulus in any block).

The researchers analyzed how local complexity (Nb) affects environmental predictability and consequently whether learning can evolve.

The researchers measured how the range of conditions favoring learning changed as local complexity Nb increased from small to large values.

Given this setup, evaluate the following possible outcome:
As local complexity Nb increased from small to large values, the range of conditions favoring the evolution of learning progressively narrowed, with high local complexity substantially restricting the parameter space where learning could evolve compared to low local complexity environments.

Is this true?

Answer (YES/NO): YES